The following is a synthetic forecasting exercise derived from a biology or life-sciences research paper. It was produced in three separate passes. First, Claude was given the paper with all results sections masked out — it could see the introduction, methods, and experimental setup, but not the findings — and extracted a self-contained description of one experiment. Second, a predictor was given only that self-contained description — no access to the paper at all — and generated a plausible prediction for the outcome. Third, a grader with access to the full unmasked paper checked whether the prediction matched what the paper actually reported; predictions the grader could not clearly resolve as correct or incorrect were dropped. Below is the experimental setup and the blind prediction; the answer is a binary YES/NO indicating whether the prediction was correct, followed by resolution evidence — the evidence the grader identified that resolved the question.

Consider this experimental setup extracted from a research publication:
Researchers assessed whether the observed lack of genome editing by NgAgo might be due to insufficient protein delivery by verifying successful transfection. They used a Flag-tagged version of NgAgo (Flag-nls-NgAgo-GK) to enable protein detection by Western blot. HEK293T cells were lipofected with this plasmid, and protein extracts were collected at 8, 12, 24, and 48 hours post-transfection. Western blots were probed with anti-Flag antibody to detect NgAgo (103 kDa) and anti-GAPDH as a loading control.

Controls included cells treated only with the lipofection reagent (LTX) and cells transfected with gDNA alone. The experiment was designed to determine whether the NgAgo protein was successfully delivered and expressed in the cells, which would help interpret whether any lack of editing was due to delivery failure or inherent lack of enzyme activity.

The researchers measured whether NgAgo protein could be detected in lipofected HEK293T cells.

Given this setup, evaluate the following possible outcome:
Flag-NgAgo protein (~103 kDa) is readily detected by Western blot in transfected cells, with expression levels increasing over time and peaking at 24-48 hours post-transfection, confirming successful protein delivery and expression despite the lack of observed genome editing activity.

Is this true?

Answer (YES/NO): YES